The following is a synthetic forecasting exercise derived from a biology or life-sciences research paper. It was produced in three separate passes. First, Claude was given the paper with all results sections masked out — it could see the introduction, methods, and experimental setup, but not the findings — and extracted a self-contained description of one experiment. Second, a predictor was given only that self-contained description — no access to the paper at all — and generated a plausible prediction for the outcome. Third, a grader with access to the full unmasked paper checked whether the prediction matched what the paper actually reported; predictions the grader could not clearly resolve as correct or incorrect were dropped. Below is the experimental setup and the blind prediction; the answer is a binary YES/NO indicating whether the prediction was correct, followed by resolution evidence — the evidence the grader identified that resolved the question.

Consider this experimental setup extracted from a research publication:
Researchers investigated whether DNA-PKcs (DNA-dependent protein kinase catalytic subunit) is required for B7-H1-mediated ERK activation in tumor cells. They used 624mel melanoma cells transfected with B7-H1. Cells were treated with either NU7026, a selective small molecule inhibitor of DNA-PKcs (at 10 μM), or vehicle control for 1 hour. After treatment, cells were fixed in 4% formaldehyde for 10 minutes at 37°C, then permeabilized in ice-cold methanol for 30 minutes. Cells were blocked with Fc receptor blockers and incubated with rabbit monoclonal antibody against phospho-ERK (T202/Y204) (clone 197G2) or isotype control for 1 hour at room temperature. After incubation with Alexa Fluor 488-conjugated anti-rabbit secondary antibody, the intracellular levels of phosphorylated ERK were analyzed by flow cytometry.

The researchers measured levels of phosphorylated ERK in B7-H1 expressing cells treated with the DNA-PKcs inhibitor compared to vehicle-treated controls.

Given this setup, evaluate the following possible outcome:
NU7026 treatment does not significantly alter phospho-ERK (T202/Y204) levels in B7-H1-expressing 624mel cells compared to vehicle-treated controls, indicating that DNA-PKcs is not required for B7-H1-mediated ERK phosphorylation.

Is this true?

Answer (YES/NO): NO